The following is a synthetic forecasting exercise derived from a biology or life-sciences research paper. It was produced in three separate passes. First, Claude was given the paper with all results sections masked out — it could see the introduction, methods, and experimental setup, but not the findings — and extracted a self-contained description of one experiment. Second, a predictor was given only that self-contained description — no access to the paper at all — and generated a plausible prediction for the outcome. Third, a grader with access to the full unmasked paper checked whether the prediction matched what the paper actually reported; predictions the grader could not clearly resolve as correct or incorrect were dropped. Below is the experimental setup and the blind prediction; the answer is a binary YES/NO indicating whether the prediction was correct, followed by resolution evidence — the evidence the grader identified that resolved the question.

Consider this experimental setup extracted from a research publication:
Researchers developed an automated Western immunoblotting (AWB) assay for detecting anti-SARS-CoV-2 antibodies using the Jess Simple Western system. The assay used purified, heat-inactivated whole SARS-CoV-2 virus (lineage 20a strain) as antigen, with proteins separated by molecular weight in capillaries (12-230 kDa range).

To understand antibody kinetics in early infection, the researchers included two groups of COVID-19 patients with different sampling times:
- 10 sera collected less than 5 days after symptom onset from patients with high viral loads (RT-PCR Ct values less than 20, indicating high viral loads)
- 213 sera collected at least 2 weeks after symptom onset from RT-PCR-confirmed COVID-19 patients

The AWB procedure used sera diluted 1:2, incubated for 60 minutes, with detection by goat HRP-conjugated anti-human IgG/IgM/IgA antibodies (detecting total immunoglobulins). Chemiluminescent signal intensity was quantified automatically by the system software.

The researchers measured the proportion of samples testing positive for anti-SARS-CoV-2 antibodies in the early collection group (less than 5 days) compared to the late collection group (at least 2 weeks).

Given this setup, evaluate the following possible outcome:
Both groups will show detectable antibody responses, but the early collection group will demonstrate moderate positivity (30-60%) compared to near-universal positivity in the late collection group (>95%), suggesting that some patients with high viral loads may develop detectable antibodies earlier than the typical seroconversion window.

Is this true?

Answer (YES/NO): NO